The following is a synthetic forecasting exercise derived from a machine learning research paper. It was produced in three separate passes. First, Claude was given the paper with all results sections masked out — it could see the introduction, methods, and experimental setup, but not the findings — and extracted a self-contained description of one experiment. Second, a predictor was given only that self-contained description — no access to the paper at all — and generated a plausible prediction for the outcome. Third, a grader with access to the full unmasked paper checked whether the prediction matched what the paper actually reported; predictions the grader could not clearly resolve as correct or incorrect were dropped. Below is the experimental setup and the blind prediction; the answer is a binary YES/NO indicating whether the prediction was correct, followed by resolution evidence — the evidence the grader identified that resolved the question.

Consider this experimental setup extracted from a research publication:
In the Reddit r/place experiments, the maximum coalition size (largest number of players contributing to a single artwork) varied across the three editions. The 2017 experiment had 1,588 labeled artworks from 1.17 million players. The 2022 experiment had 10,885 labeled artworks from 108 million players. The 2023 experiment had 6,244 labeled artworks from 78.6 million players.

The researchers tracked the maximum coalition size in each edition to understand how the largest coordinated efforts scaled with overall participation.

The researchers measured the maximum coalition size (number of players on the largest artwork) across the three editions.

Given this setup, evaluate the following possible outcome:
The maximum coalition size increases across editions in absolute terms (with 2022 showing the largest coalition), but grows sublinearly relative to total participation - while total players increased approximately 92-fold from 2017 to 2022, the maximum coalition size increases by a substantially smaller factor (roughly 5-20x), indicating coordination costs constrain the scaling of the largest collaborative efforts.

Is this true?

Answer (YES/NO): NO